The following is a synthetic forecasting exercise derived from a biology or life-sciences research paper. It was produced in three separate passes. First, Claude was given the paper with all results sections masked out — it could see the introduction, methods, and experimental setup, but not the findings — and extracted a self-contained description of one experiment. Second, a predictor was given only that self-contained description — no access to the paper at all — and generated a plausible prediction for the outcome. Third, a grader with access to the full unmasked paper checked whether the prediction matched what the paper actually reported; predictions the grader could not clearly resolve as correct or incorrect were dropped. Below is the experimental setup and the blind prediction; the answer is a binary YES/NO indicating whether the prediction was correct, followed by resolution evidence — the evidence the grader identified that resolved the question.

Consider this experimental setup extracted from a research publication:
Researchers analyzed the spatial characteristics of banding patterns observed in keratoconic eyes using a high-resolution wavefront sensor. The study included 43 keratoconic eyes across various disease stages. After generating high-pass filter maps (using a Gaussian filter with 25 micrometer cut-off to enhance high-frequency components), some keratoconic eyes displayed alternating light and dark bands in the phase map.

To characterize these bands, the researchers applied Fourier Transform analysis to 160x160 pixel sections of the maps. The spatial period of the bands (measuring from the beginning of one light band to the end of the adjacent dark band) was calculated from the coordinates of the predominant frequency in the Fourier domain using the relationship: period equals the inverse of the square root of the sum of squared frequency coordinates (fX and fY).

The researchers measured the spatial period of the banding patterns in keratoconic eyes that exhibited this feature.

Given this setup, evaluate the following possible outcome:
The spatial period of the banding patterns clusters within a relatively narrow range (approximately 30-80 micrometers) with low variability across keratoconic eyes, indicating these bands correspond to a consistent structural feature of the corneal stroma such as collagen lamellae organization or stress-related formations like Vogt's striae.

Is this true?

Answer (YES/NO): YES